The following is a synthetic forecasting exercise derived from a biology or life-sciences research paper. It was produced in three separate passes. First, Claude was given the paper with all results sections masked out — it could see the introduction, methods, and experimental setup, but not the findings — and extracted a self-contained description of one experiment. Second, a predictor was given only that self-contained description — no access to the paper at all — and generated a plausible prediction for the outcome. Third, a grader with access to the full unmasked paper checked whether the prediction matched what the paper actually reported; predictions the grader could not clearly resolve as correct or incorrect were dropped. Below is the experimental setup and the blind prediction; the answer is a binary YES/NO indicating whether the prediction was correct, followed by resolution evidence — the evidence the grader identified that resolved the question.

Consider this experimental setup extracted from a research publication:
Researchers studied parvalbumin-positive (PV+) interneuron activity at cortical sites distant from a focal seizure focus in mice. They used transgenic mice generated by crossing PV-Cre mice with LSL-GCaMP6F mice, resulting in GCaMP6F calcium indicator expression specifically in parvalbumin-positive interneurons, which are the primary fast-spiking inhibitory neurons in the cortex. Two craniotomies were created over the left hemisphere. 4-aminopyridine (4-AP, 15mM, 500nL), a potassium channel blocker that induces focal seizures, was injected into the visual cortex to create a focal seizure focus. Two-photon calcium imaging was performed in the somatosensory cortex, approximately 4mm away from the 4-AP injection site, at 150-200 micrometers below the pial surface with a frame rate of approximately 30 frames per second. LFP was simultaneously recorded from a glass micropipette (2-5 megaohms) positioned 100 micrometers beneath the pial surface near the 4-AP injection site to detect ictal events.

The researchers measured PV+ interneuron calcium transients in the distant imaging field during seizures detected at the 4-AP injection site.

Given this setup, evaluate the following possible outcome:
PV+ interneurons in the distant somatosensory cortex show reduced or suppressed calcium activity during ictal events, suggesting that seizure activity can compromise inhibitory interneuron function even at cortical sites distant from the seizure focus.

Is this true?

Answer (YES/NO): NO